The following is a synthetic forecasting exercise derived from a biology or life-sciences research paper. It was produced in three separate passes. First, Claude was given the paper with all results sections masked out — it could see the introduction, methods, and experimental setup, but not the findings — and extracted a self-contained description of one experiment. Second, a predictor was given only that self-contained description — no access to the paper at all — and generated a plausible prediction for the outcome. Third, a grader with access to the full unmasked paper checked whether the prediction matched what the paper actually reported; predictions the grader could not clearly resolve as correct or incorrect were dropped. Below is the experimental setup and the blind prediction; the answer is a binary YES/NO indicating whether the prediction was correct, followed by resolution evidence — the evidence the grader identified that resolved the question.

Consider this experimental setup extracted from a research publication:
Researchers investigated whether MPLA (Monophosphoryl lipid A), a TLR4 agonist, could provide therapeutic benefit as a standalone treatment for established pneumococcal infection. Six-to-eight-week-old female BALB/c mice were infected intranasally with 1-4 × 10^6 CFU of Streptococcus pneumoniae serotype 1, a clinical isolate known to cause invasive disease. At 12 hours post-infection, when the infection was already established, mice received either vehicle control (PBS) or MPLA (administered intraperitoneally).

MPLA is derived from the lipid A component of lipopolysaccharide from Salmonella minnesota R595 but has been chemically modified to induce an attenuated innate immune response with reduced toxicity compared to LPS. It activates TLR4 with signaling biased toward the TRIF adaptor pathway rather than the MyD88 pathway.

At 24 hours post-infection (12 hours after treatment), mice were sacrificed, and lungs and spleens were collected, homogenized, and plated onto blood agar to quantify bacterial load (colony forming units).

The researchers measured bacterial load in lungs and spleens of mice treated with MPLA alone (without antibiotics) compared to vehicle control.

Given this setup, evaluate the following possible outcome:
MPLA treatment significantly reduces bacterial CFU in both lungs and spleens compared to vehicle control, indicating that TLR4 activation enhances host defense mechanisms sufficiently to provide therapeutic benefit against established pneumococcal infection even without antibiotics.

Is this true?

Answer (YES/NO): YES